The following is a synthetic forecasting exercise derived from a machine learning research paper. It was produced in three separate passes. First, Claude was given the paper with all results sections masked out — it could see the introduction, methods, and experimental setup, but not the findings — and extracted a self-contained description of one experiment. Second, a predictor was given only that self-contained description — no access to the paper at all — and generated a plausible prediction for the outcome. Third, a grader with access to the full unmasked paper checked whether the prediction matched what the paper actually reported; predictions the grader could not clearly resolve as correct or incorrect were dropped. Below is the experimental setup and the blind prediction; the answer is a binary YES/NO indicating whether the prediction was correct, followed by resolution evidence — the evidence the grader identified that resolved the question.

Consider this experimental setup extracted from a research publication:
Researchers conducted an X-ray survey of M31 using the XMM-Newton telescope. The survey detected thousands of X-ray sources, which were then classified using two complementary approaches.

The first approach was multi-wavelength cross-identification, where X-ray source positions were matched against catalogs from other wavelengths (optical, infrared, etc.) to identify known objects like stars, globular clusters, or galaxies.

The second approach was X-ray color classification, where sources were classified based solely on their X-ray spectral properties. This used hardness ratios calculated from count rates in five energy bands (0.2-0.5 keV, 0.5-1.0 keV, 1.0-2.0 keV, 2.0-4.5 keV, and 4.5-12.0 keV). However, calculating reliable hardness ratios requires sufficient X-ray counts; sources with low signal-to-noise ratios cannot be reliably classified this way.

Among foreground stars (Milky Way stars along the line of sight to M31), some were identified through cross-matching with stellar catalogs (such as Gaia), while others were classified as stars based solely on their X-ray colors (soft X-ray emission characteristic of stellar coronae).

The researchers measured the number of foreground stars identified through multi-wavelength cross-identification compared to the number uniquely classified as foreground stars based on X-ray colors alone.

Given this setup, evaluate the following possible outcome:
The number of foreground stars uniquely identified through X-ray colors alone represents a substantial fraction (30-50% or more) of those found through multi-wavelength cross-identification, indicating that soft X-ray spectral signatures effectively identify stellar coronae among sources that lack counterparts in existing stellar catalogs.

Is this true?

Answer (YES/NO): YES